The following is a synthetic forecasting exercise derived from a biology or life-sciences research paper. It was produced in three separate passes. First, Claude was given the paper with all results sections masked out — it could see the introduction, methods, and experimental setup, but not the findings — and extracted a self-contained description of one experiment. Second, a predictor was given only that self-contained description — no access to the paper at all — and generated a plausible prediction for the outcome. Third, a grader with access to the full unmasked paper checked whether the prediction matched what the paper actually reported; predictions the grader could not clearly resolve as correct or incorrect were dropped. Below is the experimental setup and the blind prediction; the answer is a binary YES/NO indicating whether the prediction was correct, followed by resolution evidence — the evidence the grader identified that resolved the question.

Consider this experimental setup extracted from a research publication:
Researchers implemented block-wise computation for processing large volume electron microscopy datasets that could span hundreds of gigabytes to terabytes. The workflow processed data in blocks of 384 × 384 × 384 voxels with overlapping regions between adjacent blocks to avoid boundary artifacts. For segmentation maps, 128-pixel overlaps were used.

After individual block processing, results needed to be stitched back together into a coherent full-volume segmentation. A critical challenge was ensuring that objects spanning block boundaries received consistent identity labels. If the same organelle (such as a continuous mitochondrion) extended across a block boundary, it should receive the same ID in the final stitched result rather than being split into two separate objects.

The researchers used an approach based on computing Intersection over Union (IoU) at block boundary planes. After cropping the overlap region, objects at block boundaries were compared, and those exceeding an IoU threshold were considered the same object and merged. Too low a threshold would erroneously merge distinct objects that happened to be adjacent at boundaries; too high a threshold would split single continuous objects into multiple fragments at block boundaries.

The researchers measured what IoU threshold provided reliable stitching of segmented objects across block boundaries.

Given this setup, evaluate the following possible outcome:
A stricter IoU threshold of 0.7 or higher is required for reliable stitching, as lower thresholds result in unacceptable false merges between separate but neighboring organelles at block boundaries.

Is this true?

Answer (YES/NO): NO